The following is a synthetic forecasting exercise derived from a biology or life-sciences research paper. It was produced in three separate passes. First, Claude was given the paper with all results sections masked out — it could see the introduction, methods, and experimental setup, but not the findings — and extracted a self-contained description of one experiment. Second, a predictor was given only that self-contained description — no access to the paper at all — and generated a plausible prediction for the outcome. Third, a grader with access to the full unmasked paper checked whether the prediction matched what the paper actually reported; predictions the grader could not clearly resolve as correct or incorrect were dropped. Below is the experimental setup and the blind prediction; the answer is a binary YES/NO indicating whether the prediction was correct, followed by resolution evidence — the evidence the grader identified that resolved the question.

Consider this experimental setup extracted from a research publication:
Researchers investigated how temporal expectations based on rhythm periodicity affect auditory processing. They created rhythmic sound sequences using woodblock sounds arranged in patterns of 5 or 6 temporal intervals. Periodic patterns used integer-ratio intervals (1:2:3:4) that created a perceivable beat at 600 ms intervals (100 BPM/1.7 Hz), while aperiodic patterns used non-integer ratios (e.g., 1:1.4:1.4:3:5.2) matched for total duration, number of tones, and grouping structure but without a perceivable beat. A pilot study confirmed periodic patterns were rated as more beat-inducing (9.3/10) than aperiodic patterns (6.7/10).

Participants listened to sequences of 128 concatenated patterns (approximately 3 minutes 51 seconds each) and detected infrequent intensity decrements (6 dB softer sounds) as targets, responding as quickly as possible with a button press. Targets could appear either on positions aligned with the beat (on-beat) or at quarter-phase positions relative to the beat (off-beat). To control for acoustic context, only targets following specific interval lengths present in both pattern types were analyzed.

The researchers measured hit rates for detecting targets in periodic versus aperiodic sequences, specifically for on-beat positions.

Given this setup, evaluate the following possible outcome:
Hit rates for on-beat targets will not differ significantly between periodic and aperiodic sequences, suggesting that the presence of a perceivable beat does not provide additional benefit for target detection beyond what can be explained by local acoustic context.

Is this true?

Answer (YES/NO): NO